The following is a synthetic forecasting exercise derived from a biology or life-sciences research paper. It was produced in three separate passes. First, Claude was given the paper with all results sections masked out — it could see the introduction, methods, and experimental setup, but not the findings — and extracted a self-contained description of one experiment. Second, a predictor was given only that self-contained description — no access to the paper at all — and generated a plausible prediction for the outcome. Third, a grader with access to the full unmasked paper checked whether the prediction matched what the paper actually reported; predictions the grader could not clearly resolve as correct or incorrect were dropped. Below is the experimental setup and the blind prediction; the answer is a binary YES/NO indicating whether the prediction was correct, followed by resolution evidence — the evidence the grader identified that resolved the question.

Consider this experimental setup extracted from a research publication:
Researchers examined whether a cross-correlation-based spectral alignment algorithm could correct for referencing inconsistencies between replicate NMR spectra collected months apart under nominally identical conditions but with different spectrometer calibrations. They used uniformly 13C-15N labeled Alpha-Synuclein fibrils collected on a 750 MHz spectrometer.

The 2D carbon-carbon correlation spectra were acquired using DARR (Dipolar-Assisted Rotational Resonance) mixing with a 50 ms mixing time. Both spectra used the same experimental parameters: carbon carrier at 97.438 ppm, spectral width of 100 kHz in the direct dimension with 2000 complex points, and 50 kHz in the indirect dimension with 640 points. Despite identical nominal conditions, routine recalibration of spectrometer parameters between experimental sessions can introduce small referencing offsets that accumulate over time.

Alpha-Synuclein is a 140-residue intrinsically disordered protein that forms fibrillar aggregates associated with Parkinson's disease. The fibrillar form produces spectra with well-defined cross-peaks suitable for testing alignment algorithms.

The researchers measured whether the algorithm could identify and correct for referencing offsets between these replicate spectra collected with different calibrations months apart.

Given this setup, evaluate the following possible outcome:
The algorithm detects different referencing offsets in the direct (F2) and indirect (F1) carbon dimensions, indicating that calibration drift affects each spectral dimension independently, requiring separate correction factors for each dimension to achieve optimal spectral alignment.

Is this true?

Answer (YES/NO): NO